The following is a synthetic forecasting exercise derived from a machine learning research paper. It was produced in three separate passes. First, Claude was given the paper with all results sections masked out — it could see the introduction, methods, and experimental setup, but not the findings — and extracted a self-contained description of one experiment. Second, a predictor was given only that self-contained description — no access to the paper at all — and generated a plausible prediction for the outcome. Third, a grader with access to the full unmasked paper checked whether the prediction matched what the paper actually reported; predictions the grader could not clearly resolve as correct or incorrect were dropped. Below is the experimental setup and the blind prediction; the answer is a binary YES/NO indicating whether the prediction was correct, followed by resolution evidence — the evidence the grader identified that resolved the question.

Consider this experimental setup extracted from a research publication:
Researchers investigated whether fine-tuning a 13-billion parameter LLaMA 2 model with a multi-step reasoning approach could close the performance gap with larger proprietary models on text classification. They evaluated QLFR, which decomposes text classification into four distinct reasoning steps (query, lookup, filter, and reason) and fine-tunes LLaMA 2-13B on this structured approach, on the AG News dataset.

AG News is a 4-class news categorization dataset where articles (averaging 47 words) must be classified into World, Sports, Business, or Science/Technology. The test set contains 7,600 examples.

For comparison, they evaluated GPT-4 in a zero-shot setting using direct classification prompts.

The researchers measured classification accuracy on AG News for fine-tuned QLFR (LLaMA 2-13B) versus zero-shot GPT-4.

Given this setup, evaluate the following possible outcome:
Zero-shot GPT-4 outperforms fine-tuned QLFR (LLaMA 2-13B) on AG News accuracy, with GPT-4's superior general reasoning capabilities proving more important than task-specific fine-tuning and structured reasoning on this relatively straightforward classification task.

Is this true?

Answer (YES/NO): NO